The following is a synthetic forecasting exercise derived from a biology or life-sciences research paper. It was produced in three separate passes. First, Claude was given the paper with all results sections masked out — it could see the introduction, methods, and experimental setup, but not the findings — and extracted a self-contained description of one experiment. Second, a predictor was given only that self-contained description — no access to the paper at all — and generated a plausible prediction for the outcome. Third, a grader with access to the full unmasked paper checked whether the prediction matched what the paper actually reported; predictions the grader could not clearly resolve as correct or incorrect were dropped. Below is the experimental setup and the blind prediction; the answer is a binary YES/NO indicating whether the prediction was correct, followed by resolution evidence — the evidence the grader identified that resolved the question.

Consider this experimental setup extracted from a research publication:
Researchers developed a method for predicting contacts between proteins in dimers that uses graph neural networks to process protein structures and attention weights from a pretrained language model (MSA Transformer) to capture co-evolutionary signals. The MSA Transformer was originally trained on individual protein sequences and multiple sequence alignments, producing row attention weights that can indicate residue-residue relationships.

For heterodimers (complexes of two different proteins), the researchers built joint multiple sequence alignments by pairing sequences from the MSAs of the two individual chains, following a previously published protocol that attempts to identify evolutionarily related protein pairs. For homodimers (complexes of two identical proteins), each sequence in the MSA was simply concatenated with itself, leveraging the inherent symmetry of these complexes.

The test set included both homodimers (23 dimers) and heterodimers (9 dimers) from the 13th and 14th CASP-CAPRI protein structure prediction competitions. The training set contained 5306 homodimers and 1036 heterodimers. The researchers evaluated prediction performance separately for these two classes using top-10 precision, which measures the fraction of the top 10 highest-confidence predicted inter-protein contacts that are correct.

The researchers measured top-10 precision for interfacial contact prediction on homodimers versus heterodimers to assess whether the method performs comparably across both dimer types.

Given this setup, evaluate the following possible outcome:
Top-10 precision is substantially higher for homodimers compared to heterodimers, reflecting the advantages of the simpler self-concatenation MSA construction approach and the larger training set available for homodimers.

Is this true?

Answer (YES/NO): YES